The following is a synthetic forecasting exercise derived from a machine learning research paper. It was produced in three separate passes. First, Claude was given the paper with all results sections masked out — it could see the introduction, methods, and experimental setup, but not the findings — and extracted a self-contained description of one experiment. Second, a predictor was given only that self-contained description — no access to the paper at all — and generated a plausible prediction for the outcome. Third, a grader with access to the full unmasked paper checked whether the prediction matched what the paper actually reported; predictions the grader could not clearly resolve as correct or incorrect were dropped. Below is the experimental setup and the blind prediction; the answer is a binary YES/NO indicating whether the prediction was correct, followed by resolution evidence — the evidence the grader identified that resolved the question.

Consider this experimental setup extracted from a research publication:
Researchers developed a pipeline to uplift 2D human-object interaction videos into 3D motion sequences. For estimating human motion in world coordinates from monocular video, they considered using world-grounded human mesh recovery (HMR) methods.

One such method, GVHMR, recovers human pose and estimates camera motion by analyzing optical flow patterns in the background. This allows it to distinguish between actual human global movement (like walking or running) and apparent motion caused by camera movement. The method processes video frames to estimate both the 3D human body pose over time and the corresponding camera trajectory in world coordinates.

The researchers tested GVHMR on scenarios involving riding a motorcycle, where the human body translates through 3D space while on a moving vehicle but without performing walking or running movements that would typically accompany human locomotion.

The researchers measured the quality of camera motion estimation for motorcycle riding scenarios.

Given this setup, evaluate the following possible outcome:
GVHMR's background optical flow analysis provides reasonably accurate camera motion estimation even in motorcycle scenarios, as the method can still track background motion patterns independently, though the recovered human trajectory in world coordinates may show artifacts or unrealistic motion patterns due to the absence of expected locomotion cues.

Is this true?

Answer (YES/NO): NO